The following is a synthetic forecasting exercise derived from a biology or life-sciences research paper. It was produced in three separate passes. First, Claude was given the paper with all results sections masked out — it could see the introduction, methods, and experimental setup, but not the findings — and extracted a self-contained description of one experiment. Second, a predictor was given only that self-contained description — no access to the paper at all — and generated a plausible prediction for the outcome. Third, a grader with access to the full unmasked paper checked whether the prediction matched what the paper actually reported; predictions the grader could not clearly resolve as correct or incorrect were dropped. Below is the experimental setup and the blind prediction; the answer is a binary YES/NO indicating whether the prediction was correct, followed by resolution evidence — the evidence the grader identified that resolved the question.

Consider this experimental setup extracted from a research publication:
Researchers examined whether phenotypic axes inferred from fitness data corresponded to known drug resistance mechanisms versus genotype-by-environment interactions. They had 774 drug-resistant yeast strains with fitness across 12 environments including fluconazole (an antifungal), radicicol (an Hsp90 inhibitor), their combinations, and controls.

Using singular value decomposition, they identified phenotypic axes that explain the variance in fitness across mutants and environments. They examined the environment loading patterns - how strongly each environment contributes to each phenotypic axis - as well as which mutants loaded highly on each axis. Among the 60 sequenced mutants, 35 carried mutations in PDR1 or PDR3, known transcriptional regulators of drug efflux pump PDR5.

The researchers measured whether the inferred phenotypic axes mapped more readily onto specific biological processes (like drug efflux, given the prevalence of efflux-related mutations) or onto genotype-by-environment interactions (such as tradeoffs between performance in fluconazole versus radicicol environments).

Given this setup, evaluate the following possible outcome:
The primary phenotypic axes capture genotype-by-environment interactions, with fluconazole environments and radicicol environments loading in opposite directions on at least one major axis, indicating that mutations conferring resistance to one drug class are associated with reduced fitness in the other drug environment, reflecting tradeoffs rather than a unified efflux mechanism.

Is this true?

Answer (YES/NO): YES